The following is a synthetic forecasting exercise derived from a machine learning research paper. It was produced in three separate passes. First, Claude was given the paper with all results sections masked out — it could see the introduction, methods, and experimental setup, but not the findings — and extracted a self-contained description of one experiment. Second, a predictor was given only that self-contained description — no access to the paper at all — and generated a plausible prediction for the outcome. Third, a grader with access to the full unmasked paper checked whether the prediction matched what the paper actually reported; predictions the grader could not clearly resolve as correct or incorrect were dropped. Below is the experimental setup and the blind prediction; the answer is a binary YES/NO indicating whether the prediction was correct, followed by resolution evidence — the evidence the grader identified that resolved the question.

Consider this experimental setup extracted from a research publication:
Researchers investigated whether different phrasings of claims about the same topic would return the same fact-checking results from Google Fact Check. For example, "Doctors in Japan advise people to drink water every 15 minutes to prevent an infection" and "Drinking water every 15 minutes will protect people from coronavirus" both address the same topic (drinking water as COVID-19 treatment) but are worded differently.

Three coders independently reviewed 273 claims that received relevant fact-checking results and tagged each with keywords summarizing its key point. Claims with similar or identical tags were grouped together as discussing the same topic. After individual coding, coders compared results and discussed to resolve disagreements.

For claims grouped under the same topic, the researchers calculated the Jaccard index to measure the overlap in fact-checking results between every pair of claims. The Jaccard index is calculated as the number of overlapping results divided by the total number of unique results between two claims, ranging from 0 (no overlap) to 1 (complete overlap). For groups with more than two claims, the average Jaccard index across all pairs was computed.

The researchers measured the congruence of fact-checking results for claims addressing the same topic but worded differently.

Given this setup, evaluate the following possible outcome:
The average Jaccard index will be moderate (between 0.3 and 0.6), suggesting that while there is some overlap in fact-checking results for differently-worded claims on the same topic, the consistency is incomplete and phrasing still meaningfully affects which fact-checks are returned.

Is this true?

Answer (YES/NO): NO